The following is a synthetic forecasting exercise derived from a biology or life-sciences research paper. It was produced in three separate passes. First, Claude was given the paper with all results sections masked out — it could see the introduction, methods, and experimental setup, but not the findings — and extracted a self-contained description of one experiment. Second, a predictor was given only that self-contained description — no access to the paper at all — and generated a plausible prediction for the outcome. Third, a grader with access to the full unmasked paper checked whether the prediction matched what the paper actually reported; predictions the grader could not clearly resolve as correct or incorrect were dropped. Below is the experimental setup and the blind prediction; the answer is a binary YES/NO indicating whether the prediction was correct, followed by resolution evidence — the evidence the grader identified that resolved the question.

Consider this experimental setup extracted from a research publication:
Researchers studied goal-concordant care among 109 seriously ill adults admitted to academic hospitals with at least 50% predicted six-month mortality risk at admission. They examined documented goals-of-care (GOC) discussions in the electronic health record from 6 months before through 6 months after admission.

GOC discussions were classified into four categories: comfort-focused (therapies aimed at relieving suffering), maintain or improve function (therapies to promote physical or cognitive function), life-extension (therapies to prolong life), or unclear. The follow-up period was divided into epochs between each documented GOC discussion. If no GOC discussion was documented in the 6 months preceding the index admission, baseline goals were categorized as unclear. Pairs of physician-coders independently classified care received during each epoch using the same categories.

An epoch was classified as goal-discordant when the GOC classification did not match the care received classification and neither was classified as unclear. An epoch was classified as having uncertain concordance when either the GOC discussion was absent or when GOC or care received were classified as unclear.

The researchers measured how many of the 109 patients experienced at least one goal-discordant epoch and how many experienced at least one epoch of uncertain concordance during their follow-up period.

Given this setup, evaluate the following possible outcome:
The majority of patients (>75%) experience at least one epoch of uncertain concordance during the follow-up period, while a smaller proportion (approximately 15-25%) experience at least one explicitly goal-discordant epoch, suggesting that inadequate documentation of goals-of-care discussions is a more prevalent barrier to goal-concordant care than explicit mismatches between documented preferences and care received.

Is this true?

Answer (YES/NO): NO